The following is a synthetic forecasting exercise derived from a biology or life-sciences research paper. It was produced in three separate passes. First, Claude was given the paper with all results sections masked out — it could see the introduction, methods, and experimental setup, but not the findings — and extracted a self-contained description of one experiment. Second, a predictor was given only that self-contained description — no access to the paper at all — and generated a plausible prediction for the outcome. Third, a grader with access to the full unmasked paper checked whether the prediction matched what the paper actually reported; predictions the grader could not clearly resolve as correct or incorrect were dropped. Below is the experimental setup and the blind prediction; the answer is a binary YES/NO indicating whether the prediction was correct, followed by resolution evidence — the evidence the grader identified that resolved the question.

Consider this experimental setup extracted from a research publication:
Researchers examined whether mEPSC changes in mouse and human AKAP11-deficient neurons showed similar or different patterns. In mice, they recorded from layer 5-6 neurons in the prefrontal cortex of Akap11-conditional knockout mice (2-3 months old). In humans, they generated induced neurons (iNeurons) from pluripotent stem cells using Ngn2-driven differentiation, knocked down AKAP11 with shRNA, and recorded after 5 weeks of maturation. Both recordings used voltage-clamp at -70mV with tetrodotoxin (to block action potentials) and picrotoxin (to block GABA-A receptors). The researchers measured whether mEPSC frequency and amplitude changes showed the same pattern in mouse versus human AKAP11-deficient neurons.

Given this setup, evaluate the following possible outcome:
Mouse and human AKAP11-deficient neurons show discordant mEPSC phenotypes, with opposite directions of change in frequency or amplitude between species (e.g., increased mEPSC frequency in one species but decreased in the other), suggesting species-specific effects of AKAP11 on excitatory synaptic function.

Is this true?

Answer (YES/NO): NO